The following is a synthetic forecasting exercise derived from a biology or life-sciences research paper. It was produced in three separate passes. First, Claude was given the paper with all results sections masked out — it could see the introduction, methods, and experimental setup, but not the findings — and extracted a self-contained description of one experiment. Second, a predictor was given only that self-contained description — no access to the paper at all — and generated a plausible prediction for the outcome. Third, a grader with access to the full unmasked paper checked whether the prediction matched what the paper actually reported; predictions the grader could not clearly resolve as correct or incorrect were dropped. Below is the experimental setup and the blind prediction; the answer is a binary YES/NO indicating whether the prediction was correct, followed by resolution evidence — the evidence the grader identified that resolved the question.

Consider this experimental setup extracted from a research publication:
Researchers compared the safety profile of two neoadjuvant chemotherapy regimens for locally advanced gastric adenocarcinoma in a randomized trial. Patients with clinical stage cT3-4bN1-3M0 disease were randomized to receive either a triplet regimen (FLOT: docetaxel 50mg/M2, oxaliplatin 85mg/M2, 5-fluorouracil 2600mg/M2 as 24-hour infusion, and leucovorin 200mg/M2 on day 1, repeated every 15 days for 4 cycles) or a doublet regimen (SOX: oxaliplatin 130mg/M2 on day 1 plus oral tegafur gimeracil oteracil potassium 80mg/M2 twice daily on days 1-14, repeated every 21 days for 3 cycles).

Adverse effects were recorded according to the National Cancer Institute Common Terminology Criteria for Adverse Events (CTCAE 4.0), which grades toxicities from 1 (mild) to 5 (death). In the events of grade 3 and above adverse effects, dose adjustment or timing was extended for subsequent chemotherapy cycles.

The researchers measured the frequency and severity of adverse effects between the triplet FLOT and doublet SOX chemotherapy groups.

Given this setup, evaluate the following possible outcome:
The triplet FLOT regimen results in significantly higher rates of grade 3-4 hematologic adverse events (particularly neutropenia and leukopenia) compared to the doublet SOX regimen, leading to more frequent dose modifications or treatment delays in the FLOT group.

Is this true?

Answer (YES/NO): NO